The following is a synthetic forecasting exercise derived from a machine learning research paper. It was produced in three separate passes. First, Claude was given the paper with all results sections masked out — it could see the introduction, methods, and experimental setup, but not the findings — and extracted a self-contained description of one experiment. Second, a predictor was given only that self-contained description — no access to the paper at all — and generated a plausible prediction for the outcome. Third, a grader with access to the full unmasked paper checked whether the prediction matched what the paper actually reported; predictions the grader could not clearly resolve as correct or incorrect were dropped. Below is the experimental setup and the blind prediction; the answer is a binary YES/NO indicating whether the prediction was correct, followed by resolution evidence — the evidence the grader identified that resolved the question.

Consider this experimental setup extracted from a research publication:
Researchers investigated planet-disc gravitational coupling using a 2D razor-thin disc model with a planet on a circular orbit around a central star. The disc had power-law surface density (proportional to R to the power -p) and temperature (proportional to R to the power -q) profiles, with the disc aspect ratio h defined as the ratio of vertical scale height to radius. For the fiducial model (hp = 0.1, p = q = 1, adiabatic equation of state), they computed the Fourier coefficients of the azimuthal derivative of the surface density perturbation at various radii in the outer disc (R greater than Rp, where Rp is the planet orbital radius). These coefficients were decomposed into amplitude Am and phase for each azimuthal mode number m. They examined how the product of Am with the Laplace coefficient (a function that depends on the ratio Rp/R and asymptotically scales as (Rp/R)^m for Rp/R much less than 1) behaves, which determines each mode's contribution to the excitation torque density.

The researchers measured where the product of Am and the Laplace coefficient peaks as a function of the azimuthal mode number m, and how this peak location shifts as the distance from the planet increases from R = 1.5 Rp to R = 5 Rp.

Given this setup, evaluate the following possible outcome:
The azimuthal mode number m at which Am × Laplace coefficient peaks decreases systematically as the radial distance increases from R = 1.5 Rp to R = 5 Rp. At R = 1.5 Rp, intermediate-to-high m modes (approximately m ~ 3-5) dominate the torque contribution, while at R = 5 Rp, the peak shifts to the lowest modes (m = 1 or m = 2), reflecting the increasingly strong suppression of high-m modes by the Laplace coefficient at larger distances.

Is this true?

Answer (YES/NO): YES